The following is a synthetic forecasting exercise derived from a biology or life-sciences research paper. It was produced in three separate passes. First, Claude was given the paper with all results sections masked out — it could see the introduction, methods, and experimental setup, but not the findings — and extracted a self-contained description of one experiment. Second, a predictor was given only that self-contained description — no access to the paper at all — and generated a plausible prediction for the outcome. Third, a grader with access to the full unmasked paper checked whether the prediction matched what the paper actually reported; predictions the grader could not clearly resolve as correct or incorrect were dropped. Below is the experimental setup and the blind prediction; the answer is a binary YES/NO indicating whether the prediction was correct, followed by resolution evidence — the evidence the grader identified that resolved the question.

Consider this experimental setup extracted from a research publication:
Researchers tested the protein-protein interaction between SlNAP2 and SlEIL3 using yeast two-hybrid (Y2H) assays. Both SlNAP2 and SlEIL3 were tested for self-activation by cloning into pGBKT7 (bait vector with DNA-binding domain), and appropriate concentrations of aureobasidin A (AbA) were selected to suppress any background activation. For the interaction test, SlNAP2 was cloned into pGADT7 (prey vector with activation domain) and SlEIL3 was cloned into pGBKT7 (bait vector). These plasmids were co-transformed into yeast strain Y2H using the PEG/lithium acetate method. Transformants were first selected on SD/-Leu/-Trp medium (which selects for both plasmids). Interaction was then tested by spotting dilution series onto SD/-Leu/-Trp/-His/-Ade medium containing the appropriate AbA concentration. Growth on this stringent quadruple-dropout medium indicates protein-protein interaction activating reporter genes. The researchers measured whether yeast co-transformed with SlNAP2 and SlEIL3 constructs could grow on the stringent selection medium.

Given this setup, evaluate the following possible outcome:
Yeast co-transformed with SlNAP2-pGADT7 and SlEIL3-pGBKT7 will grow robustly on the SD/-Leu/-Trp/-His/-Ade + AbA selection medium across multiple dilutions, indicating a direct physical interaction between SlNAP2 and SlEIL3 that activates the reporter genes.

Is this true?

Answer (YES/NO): YES